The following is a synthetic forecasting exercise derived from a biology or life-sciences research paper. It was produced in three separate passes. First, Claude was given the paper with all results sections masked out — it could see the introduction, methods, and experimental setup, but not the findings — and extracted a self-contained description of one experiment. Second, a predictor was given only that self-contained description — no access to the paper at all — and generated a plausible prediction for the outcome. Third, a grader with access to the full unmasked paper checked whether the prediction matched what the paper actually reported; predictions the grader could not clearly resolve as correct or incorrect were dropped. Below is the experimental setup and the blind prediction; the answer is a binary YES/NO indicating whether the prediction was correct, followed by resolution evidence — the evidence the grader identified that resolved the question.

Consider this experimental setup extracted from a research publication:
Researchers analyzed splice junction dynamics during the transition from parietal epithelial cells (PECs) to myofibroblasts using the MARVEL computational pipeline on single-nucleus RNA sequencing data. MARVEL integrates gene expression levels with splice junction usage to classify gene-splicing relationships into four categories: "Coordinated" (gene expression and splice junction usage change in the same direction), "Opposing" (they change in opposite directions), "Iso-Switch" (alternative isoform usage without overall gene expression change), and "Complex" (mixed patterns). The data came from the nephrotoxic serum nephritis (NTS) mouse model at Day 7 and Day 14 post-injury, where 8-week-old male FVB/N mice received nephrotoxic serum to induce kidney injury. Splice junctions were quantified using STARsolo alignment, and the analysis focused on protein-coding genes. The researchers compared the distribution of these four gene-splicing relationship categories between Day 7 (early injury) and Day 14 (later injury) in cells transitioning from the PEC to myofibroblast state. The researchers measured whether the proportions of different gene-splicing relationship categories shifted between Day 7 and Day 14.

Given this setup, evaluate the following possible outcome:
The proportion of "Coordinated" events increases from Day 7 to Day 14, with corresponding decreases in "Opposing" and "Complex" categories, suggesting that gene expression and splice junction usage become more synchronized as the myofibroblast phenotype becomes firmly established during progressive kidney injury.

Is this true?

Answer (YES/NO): NO